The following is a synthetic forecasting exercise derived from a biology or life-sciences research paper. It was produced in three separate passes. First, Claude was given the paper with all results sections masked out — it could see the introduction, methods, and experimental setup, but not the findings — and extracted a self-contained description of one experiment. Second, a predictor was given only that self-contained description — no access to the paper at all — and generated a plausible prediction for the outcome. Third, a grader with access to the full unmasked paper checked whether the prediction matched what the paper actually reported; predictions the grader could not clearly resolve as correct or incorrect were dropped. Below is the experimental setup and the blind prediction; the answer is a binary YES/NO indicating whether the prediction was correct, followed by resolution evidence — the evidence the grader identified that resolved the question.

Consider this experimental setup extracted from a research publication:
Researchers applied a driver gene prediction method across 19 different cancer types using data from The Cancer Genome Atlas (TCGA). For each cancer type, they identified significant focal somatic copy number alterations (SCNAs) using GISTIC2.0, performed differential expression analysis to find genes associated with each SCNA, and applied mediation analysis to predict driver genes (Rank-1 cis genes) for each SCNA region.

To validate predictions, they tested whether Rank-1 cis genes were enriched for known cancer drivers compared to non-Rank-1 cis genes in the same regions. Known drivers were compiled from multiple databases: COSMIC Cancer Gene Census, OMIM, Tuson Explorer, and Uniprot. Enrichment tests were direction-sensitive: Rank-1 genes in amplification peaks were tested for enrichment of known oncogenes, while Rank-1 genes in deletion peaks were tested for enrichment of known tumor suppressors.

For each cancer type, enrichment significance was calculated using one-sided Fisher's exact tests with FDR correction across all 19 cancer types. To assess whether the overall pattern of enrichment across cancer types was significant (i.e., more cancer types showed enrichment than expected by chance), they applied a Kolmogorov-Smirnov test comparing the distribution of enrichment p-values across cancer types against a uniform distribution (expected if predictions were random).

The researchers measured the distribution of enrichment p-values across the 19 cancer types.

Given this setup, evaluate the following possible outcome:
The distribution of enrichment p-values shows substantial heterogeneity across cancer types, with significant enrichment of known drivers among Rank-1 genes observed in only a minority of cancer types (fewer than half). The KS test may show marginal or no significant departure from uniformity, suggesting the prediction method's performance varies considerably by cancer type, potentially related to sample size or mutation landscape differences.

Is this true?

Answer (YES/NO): NO